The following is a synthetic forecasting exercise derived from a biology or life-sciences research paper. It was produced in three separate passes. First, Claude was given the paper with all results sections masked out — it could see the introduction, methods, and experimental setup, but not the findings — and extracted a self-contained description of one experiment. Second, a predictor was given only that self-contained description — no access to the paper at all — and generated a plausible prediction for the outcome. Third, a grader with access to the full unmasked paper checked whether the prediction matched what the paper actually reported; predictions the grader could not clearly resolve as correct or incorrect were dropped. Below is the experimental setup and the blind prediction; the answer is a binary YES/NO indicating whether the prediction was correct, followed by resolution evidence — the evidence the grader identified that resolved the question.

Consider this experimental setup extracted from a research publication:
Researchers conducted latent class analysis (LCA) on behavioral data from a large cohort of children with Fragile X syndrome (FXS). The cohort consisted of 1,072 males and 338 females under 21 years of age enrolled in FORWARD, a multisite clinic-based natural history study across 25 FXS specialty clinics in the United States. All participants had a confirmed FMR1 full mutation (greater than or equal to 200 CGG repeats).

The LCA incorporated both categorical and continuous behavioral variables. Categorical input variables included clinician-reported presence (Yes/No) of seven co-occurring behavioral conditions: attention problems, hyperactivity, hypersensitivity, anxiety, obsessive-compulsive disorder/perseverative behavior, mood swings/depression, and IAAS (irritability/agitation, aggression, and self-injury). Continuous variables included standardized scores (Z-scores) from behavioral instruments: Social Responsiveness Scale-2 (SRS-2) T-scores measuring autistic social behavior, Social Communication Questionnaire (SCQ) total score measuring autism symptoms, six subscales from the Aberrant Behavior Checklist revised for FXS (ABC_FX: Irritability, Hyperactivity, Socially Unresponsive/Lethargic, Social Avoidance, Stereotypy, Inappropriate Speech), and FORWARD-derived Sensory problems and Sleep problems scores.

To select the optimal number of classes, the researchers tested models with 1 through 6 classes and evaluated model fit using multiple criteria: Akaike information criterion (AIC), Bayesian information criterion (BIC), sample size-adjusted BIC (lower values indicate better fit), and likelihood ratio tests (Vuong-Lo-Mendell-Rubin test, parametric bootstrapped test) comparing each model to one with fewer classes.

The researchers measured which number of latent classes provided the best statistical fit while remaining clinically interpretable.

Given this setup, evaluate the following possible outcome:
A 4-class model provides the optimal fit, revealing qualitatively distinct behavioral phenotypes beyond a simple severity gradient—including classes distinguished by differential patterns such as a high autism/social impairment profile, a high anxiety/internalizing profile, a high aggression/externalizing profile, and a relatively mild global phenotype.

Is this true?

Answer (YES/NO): NO